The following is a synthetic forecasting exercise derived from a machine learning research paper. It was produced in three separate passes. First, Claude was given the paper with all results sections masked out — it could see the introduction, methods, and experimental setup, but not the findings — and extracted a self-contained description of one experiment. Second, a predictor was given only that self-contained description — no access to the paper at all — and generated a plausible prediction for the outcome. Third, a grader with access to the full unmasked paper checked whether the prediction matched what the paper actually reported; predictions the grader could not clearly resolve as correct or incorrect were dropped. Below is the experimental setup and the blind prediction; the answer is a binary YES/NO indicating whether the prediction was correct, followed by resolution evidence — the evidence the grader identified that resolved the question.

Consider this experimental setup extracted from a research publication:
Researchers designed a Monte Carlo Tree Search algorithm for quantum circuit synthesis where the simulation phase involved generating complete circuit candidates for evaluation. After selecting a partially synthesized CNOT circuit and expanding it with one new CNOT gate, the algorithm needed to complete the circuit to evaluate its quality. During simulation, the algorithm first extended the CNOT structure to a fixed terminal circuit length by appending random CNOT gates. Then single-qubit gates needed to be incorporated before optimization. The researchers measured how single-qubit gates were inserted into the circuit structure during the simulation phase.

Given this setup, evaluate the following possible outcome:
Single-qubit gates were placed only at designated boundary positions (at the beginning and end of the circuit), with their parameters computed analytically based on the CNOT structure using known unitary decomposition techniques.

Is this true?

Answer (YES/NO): NO